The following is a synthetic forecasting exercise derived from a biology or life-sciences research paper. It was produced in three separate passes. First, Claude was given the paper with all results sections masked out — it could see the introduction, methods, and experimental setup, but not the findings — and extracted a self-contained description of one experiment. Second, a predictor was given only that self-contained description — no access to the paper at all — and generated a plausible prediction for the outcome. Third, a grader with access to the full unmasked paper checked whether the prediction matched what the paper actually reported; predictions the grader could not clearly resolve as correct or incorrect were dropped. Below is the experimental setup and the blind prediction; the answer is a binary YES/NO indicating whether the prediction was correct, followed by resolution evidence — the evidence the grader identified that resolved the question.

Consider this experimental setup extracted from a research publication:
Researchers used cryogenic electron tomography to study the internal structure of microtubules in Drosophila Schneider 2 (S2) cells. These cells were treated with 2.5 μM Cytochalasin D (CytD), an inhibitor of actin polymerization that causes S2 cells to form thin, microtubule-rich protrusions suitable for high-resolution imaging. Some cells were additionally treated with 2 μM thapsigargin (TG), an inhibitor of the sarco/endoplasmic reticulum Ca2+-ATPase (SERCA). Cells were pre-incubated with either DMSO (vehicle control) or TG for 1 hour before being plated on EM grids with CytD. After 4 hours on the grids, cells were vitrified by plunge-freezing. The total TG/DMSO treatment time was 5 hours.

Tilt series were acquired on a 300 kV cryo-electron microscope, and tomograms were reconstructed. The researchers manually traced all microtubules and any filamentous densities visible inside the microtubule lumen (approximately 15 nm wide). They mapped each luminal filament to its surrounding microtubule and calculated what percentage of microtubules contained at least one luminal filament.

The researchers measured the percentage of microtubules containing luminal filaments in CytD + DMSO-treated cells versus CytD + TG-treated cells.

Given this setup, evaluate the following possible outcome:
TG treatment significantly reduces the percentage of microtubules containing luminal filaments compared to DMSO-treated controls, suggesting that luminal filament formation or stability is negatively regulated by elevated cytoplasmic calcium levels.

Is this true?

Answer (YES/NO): NO